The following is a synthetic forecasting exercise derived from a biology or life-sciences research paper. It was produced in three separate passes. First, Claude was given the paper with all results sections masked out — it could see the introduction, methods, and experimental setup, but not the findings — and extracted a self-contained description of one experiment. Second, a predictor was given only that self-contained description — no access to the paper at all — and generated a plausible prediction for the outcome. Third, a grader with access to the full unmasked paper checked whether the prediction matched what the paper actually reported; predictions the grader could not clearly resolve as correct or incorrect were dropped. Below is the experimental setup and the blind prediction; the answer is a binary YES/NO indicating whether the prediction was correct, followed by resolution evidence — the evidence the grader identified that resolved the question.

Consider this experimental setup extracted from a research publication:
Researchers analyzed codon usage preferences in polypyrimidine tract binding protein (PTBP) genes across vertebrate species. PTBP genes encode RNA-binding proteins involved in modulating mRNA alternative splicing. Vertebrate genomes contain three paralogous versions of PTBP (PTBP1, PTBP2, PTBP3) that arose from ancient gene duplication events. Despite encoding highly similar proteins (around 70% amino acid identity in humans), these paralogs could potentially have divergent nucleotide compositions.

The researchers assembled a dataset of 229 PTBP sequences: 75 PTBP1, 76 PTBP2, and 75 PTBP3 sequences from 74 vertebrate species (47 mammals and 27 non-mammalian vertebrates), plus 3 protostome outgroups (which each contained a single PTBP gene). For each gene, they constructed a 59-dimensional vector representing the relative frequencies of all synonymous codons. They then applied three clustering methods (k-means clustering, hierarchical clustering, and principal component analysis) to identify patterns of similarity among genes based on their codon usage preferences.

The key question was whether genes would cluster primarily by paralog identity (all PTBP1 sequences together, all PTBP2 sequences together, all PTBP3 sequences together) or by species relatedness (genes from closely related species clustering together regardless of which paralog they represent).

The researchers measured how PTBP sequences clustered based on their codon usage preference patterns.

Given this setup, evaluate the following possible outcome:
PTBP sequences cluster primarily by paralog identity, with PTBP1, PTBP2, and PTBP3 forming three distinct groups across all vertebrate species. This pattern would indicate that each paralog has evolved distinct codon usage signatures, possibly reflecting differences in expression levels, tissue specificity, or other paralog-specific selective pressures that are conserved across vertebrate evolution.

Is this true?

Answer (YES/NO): YES